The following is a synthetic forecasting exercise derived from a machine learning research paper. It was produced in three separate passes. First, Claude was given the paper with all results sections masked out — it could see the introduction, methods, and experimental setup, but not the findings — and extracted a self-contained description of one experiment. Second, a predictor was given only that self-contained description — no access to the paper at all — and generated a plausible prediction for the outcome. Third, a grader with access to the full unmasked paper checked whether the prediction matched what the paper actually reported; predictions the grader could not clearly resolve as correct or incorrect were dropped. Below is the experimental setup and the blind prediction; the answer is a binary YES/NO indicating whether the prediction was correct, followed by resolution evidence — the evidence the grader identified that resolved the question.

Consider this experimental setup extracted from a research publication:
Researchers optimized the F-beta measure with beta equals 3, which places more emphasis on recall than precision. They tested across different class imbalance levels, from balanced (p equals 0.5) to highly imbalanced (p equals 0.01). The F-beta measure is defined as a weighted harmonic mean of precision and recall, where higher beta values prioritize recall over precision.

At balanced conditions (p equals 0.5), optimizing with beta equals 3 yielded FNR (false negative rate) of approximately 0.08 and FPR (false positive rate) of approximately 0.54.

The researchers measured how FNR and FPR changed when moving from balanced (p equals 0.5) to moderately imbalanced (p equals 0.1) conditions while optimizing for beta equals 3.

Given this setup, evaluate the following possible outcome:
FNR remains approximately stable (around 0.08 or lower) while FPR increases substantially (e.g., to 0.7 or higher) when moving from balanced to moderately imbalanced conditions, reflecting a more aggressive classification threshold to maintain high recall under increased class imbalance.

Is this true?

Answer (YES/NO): NO